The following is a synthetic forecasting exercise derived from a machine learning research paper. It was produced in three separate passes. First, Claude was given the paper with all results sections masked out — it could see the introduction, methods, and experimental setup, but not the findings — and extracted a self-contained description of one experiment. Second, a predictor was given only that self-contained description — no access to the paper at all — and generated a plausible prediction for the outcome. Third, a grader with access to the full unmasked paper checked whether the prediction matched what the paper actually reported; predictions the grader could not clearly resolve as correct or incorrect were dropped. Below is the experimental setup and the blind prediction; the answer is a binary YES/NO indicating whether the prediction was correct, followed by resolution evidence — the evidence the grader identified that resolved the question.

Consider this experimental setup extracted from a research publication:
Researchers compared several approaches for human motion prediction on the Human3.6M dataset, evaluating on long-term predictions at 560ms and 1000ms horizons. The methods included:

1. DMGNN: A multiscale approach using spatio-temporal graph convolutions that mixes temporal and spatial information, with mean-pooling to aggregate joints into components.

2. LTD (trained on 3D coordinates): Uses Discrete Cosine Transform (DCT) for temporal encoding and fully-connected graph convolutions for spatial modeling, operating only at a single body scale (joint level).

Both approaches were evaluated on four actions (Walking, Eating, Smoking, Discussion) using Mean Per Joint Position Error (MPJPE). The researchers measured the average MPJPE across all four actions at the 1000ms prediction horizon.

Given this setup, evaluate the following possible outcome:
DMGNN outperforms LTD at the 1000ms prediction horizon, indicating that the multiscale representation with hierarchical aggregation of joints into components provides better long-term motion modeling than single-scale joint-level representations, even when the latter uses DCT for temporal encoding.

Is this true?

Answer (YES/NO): NO